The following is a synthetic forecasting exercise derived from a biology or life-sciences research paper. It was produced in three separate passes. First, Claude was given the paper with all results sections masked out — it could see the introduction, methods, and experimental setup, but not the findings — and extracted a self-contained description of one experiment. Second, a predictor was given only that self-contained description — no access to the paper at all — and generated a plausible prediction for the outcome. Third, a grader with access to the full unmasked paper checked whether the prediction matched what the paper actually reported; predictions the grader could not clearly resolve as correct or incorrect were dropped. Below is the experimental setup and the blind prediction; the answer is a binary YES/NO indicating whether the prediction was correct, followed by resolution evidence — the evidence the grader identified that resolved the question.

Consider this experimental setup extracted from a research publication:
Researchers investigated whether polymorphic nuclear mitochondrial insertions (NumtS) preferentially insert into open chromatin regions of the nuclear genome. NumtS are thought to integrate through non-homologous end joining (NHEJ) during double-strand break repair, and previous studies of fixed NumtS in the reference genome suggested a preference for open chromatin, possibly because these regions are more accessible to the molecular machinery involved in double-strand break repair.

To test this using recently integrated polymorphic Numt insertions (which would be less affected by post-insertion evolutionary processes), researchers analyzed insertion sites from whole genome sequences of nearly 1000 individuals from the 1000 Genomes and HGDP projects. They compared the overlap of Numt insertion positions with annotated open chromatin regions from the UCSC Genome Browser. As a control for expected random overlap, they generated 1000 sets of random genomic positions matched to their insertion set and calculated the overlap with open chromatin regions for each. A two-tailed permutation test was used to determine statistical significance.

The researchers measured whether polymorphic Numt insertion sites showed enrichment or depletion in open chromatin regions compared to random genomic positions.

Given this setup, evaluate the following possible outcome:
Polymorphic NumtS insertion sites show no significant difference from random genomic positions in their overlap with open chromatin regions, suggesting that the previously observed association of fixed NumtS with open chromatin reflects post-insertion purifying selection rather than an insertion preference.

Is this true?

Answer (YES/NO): YES